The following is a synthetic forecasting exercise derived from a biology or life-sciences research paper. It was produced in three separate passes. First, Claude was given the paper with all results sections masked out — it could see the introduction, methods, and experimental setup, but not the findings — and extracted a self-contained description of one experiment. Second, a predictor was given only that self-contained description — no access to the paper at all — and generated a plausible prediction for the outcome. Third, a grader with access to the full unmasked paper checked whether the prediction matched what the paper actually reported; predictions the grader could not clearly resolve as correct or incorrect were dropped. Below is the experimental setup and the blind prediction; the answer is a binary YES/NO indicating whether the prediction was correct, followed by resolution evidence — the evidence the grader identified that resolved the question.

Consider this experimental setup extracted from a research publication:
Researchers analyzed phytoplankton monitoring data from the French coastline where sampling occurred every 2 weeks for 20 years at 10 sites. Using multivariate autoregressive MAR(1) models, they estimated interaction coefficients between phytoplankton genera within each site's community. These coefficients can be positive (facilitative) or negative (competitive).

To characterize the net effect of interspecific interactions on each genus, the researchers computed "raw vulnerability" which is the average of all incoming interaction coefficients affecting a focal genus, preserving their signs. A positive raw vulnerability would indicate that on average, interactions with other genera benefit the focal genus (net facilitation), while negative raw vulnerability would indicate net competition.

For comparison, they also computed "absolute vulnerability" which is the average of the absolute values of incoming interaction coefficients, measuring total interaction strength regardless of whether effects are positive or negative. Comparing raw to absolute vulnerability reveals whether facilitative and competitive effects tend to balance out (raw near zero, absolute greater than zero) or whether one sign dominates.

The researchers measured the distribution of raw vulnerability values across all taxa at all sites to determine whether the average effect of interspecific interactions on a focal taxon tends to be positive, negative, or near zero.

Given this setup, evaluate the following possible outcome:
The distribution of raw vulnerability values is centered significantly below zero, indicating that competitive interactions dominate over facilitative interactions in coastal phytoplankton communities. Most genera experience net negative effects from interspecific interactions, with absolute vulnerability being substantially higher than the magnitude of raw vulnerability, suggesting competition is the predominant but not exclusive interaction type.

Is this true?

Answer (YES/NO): NO